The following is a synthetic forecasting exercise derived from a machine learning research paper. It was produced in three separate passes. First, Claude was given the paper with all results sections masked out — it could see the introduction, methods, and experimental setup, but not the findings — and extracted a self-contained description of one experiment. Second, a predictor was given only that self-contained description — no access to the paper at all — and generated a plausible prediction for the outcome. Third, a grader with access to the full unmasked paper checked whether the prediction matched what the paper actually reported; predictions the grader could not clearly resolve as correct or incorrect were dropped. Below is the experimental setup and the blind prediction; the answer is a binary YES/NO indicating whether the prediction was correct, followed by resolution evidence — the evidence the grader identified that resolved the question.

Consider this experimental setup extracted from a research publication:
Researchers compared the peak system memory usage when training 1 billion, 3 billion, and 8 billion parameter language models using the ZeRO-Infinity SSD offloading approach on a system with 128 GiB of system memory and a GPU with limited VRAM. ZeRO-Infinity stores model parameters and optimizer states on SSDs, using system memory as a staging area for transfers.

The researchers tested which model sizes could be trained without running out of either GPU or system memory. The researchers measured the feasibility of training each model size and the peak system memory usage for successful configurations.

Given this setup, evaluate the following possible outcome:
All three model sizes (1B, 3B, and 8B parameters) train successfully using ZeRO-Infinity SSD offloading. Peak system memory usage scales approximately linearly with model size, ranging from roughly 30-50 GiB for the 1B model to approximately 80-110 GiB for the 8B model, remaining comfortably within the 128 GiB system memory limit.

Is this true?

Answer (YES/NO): NO